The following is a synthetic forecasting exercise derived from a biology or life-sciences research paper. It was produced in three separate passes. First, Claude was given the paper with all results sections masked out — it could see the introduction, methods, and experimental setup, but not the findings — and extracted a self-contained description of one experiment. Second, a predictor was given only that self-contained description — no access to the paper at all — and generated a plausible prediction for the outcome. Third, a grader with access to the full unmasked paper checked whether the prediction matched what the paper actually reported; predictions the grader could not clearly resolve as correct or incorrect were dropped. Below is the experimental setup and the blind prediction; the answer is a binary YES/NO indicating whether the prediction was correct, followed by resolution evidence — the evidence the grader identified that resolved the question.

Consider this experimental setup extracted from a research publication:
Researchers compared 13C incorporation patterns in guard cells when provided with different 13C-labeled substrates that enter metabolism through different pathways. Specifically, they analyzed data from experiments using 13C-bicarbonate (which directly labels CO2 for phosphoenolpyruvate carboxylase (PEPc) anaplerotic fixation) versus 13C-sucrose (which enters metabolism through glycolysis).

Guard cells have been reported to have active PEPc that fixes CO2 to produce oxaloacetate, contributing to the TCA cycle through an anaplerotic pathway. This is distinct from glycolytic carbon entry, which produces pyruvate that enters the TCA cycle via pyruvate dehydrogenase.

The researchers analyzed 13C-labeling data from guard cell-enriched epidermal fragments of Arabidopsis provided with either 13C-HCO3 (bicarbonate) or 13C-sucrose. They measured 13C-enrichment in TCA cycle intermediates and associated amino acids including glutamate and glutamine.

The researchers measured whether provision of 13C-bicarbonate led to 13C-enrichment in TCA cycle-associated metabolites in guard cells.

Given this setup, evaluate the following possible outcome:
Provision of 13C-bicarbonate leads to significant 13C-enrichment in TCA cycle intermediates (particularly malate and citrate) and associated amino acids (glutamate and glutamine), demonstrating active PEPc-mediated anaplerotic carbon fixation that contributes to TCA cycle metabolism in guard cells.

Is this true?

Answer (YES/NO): NO